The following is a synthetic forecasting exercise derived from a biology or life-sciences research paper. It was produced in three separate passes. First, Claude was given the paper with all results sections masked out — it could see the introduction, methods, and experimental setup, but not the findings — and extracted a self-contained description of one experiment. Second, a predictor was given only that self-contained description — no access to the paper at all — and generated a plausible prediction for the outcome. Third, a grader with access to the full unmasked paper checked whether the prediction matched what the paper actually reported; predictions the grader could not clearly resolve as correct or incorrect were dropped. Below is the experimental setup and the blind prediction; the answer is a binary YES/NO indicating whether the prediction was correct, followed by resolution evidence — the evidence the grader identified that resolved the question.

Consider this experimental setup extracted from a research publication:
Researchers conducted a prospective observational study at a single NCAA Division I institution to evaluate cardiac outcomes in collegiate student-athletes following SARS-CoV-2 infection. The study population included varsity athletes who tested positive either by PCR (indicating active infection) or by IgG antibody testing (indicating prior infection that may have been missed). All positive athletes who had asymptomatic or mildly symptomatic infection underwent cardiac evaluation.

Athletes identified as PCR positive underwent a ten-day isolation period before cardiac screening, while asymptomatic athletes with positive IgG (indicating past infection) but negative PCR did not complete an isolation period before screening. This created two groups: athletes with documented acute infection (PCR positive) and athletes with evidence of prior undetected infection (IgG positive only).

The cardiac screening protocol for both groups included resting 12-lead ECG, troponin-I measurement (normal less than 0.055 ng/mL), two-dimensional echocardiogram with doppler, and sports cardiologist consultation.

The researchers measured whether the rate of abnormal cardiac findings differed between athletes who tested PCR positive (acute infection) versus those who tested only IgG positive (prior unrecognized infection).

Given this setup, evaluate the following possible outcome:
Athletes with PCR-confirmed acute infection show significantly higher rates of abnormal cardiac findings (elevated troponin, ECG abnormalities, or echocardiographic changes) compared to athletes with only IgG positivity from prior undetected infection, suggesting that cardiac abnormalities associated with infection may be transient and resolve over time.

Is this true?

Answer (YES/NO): NO